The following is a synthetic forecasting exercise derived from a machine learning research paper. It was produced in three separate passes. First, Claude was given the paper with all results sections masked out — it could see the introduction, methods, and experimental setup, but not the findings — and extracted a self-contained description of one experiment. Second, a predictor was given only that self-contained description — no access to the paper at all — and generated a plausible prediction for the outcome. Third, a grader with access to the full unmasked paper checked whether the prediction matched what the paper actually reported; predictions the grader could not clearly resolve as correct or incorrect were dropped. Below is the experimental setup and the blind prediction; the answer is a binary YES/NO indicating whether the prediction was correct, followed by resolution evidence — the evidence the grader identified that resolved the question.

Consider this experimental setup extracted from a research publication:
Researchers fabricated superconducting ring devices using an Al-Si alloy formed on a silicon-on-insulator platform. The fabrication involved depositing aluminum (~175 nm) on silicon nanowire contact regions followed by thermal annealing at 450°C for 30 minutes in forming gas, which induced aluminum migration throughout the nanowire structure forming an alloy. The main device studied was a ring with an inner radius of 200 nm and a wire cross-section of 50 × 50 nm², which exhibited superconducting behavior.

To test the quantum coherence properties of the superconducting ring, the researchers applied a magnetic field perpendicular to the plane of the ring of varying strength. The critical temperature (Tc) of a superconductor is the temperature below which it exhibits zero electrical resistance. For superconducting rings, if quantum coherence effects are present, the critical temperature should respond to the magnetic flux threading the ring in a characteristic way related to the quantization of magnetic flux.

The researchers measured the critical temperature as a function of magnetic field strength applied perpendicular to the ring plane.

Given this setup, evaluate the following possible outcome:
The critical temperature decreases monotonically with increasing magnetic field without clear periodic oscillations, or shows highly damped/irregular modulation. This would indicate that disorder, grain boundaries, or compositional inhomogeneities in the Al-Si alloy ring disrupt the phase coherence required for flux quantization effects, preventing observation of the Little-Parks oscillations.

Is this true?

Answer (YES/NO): NO